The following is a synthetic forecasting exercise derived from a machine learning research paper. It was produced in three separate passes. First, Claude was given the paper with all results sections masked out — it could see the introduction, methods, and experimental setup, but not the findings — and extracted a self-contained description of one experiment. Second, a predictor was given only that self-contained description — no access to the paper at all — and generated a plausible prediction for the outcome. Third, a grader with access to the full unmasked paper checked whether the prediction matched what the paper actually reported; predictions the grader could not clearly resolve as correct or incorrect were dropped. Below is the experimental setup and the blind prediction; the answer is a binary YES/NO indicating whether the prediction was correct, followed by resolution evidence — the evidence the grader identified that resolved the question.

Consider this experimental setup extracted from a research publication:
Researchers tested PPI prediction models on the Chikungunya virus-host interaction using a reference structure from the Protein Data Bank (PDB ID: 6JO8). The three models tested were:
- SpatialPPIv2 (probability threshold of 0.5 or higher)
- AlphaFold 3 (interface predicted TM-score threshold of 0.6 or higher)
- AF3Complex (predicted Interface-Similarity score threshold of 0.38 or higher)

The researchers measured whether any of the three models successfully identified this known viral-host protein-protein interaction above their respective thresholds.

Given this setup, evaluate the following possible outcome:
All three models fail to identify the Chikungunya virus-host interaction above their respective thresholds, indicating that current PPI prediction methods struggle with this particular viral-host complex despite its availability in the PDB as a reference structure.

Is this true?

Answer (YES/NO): YES